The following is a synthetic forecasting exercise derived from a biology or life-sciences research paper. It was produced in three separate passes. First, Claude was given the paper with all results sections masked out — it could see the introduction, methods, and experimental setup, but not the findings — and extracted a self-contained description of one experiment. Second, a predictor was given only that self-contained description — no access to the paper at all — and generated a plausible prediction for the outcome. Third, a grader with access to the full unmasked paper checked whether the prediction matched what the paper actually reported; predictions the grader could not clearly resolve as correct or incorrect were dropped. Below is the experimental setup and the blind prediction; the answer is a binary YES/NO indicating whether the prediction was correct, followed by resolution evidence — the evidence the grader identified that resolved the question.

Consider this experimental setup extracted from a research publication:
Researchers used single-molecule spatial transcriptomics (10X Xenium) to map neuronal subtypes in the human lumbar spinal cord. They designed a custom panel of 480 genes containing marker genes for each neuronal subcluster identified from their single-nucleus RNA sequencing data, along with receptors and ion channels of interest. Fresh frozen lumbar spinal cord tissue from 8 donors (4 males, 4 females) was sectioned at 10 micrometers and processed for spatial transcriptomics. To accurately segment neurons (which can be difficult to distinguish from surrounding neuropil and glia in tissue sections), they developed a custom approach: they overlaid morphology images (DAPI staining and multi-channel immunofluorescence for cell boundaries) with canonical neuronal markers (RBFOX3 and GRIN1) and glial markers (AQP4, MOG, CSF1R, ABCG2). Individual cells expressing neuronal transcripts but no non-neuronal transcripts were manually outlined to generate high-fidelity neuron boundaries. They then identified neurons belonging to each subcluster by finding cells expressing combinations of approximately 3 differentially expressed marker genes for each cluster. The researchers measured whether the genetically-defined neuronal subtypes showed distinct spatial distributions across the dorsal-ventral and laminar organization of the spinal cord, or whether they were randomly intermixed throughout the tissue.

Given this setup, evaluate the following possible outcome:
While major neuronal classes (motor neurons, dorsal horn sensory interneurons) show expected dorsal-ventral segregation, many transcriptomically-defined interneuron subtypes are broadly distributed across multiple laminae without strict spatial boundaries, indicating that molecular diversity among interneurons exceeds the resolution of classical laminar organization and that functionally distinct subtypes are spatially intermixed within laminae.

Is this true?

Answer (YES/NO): NO